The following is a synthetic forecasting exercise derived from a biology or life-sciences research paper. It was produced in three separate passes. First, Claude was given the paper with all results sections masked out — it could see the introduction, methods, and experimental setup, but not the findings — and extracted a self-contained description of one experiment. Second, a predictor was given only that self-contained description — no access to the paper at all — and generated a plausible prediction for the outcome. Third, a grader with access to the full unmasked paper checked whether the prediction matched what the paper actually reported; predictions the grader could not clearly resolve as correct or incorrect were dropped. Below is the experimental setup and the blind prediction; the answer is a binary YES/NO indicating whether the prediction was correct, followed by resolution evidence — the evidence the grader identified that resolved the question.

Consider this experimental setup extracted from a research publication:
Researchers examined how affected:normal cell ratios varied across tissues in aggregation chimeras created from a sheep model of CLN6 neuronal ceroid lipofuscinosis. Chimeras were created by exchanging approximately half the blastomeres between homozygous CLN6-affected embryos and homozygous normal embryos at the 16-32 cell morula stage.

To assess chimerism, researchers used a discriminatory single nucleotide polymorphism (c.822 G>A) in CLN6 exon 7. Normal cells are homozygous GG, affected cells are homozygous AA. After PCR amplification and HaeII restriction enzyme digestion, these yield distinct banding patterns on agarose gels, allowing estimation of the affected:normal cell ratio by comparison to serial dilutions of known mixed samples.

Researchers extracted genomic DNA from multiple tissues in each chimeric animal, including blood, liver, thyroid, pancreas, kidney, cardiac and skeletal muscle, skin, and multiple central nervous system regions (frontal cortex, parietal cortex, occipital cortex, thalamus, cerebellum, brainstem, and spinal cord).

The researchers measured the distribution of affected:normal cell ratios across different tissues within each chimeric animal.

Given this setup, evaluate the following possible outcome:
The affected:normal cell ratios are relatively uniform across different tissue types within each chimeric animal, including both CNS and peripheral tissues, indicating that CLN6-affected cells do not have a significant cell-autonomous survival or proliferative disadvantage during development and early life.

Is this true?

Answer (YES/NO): NO